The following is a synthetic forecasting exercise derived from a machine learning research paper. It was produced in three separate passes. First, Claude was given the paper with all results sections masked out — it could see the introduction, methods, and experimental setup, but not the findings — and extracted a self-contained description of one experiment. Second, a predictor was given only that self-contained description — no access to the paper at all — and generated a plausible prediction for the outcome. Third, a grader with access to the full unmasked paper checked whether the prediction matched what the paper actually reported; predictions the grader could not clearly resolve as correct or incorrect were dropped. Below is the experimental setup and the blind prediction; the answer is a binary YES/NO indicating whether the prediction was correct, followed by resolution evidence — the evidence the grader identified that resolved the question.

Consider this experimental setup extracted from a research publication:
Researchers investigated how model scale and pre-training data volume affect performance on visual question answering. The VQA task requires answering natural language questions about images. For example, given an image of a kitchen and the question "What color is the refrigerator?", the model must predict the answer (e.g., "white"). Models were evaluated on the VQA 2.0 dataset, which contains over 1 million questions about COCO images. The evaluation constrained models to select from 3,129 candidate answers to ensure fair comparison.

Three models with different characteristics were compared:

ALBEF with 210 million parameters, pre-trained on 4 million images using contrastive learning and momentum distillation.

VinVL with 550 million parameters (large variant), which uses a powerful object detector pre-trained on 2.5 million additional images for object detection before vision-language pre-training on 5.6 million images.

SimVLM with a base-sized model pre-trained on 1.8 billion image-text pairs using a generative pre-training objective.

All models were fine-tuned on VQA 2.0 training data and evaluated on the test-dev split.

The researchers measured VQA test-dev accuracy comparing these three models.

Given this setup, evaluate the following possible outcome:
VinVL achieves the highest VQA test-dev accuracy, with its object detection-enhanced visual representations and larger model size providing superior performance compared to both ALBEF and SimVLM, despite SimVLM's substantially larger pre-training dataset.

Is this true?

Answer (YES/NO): NO